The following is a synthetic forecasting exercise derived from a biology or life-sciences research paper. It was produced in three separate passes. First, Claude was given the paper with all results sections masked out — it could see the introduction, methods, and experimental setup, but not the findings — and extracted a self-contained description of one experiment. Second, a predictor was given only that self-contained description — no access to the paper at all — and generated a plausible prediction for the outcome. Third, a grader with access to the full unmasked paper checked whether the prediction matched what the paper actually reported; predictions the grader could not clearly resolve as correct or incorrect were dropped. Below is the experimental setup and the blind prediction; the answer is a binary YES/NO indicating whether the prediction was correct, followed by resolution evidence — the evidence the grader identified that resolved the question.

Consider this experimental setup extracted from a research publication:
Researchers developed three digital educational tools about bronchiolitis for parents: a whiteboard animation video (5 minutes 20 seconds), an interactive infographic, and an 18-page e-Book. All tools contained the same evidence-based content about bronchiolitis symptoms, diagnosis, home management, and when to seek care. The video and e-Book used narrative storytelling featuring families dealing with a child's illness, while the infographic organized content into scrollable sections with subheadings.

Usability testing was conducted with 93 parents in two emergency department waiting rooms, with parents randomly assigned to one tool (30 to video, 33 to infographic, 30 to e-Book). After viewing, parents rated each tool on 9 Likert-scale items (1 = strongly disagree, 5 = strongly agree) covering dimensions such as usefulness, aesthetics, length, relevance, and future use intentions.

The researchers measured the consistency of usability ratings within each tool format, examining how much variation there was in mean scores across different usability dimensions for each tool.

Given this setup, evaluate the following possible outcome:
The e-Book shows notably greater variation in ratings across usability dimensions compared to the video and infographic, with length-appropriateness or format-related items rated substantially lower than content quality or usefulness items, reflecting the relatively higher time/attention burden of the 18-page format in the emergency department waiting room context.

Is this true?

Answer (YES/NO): YES